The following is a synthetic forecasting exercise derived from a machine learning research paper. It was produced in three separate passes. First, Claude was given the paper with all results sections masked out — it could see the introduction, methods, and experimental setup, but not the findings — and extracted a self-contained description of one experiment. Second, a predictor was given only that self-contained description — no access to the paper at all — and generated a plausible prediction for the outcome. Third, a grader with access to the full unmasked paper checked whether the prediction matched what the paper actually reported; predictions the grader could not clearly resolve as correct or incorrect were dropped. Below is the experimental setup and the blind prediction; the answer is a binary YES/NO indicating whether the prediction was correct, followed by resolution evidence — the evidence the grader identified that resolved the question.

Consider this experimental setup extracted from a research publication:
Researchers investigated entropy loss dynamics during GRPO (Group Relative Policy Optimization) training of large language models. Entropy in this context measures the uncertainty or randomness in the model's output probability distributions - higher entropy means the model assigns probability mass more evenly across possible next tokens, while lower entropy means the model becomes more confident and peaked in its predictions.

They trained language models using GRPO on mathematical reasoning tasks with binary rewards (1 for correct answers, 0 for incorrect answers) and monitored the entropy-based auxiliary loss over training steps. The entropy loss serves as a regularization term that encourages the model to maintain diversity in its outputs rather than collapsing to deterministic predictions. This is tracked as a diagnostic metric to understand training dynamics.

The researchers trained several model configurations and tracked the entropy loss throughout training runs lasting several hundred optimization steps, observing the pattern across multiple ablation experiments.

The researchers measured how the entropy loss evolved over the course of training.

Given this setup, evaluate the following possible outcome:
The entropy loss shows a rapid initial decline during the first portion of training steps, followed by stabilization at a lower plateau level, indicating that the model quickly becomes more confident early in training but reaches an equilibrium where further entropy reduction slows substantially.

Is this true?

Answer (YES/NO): NO